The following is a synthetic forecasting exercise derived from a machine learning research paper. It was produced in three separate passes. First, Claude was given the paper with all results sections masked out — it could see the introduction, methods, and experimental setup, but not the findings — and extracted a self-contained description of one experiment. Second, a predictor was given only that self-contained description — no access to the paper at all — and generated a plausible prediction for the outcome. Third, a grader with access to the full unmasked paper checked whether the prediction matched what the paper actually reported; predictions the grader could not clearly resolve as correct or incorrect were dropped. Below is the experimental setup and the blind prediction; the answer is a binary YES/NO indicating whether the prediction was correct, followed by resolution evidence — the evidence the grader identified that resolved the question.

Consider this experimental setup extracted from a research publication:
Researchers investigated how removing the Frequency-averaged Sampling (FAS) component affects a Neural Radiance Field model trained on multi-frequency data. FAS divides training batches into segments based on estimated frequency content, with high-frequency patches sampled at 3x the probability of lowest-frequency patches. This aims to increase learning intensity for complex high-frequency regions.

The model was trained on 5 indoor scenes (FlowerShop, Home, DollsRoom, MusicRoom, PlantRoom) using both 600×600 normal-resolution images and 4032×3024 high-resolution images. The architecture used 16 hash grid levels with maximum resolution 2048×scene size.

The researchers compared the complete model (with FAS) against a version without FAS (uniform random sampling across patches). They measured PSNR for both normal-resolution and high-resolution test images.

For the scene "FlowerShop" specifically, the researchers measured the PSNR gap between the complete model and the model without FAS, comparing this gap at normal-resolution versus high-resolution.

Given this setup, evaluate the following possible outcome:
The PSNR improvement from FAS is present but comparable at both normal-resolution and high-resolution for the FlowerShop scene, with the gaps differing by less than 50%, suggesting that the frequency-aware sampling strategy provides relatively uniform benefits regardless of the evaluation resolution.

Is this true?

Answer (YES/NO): NO